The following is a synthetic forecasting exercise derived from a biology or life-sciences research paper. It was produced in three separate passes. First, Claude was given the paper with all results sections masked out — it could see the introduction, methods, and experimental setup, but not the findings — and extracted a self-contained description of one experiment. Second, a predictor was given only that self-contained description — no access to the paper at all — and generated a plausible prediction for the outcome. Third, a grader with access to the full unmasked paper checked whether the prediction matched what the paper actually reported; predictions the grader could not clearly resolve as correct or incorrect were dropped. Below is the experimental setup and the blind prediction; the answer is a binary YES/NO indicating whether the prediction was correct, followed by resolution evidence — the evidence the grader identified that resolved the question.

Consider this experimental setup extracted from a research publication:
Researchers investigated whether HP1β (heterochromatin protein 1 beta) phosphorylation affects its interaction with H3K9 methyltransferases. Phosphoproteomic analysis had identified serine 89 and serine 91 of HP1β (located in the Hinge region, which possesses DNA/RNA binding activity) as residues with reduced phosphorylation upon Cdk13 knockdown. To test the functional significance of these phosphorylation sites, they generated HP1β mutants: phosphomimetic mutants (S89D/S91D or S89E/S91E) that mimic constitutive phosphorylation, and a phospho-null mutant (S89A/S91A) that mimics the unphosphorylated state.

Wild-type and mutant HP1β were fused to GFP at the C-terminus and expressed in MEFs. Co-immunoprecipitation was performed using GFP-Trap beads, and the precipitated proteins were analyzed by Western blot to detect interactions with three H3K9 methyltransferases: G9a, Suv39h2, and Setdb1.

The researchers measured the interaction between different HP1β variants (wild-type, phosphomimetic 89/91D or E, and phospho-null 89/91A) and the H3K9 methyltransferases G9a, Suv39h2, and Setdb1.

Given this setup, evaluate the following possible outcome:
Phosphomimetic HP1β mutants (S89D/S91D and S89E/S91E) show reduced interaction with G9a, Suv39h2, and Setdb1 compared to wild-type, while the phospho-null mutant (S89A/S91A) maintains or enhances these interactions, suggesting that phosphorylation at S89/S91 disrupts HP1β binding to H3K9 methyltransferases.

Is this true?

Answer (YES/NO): YES